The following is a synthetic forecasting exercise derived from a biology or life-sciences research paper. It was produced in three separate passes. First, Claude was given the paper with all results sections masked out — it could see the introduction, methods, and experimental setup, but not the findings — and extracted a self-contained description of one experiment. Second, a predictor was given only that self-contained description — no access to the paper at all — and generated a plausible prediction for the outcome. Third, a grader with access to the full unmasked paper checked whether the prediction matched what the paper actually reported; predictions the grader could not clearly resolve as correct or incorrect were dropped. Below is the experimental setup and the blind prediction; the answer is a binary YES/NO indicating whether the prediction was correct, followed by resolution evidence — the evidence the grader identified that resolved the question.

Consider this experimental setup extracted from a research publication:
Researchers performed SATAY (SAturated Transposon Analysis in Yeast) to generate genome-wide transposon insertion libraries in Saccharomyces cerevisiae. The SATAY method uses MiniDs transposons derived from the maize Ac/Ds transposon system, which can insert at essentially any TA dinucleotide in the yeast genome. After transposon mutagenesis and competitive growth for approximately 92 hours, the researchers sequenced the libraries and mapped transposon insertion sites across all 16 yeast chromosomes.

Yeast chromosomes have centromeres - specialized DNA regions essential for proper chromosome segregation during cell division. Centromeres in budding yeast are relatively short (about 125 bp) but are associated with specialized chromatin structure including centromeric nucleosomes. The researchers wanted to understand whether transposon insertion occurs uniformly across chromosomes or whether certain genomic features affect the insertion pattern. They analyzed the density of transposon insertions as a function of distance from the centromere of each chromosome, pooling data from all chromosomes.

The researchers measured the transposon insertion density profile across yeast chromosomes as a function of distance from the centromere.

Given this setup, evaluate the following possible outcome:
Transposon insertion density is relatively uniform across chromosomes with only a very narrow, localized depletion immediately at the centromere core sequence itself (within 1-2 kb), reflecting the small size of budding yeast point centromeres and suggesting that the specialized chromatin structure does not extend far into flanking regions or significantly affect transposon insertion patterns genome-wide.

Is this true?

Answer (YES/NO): NO